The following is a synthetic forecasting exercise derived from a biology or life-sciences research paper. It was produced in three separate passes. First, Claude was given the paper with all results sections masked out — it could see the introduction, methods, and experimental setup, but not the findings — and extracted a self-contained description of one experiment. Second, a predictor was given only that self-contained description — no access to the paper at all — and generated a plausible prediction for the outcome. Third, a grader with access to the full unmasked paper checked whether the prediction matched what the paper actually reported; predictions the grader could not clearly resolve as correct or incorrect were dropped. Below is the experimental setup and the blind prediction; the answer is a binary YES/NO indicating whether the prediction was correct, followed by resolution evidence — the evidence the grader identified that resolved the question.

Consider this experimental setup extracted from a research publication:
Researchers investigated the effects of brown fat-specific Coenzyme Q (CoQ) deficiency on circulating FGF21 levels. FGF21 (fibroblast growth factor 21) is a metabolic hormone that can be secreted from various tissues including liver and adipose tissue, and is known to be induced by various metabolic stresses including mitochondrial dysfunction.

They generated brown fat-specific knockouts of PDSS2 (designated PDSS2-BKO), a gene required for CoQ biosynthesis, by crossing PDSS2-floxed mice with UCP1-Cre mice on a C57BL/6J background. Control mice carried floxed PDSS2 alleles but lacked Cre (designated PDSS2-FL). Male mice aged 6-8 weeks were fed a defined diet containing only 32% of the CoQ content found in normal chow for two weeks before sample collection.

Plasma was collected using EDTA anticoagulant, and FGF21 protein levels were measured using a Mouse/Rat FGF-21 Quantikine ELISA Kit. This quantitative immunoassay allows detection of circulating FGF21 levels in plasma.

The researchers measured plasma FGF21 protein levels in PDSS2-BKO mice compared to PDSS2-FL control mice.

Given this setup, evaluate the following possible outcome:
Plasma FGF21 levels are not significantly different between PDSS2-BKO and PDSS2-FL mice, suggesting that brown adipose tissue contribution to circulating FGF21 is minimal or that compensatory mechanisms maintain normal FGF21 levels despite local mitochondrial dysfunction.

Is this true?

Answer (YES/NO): NO